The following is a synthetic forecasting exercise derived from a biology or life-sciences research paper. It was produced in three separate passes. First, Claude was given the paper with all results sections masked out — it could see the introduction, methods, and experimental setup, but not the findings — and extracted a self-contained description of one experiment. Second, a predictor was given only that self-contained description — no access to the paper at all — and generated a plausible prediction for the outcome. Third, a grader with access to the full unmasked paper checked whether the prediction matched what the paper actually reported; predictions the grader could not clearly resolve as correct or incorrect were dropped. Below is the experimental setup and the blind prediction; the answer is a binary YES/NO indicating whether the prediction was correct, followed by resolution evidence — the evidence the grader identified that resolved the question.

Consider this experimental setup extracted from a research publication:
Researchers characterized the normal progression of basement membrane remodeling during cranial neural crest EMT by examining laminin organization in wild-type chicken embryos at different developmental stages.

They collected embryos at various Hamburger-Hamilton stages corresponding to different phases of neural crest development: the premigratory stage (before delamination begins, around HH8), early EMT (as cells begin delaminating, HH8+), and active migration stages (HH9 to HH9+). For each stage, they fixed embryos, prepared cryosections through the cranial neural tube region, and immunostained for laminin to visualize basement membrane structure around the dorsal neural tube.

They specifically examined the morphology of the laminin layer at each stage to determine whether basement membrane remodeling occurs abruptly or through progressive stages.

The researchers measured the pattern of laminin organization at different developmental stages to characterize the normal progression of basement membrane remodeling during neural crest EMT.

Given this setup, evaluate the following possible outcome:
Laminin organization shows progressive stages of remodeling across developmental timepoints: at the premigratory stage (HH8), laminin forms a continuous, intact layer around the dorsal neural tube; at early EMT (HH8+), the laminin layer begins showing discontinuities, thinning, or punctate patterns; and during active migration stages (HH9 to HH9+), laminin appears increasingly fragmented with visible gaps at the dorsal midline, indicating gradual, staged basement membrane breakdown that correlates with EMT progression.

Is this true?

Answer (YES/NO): NO